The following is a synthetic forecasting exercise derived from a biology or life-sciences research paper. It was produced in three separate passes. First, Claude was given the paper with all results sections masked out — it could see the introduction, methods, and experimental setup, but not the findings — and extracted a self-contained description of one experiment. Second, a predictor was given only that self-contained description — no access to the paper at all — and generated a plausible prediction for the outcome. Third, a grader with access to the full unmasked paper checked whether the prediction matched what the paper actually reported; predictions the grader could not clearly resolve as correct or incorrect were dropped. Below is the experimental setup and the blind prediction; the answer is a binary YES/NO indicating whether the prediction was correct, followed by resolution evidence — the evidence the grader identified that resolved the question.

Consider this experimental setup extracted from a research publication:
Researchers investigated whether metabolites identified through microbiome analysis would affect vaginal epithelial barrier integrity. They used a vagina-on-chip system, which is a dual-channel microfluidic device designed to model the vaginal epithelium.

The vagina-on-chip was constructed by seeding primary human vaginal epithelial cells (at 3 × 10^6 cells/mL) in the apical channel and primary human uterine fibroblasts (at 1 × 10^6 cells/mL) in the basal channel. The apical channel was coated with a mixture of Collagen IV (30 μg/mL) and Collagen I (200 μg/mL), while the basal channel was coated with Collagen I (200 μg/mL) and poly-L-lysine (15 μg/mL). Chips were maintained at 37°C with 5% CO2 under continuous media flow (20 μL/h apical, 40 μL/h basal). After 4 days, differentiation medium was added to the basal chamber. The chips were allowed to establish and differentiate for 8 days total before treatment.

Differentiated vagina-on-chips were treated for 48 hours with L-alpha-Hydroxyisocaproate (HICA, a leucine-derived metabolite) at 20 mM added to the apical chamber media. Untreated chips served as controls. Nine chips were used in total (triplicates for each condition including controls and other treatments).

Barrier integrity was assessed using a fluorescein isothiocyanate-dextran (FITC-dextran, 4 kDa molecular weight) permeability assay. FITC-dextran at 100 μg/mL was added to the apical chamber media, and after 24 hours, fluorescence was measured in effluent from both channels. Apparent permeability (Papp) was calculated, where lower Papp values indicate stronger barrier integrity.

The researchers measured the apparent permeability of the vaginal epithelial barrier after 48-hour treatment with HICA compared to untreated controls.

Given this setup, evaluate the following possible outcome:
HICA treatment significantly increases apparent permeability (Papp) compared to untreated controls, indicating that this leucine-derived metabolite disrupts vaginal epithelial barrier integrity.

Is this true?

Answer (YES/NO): NO